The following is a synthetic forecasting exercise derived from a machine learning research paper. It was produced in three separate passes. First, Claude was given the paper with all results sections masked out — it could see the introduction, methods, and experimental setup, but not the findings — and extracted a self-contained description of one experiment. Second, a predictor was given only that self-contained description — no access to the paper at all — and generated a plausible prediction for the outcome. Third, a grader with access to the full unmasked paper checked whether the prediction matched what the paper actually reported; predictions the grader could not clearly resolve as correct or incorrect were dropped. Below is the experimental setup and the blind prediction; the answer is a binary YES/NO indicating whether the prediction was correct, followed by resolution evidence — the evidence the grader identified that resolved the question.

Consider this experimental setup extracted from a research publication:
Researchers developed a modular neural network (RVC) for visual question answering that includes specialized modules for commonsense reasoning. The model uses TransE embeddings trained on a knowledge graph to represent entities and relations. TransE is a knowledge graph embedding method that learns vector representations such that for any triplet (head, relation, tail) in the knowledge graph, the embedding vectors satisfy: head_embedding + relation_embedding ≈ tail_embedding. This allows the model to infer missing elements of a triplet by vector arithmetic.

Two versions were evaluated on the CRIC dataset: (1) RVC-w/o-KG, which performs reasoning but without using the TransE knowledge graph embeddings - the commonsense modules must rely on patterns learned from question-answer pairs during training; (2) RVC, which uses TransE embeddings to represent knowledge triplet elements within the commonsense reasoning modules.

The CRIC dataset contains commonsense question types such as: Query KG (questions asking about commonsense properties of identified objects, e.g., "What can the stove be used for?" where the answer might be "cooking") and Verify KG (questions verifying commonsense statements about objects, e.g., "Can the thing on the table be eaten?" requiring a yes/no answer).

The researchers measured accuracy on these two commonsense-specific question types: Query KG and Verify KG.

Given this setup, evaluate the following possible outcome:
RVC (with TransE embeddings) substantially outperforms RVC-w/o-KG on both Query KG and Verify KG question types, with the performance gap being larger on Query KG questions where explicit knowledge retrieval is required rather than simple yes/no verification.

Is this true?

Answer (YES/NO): YES